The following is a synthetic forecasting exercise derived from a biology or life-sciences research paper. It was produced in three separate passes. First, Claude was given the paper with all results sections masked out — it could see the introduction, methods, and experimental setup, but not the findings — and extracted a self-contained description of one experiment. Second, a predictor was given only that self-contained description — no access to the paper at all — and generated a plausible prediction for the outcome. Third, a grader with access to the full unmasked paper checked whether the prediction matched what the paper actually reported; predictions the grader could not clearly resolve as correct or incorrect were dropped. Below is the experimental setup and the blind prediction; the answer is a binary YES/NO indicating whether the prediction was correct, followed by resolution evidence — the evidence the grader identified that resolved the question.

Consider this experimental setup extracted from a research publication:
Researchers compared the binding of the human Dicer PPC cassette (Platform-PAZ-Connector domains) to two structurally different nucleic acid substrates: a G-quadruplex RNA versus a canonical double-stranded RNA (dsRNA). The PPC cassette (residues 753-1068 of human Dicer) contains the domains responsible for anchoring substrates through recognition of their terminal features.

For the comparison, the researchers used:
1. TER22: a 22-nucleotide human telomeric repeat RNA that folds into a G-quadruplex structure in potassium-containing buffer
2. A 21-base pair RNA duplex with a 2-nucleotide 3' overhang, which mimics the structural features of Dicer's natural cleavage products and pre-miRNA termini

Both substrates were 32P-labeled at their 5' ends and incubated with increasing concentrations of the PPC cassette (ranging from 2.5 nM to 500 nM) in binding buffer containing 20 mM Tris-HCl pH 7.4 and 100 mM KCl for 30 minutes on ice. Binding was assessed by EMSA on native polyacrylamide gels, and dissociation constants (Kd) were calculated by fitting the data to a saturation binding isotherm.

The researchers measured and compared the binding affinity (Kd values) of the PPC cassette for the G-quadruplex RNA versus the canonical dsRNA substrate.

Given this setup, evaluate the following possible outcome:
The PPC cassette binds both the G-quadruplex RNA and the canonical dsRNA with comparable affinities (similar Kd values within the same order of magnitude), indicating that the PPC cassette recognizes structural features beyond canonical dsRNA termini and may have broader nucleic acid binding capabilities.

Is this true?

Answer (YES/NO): NO